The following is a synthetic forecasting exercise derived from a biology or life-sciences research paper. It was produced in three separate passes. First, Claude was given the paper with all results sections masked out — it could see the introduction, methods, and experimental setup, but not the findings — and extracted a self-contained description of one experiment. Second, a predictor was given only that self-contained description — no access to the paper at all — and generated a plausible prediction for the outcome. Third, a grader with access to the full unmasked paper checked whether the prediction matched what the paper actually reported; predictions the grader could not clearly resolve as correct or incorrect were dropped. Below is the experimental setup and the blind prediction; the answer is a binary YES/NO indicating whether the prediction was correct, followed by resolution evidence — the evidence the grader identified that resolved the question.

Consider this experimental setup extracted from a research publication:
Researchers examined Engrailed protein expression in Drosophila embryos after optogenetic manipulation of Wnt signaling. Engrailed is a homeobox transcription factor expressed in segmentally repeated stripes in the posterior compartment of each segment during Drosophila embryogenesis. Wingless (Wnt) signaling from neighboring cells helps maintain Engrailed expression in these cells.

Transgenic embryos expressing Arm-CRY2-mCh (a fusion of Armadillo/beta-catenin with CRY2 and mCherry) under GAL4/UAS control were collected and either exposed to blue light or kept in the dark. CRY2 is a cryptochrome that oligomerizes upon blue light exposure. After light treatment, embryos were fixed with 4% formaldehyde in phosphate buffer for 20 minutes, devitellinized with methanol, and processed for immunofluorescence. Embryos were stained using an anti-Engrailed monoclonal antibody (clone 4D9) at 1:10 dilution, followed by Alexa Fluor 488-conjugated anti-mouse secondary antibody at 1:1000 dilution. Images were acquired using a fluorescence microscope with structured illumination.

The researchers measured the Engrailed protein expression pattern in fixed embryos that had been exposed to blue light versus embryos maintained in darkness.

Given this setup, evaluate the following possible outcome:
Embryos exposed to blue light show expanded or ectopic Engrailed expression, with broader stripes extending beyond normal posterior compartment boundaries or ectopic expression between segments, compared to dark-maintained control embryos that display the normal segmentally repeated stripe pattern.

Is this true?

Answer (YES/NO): NO